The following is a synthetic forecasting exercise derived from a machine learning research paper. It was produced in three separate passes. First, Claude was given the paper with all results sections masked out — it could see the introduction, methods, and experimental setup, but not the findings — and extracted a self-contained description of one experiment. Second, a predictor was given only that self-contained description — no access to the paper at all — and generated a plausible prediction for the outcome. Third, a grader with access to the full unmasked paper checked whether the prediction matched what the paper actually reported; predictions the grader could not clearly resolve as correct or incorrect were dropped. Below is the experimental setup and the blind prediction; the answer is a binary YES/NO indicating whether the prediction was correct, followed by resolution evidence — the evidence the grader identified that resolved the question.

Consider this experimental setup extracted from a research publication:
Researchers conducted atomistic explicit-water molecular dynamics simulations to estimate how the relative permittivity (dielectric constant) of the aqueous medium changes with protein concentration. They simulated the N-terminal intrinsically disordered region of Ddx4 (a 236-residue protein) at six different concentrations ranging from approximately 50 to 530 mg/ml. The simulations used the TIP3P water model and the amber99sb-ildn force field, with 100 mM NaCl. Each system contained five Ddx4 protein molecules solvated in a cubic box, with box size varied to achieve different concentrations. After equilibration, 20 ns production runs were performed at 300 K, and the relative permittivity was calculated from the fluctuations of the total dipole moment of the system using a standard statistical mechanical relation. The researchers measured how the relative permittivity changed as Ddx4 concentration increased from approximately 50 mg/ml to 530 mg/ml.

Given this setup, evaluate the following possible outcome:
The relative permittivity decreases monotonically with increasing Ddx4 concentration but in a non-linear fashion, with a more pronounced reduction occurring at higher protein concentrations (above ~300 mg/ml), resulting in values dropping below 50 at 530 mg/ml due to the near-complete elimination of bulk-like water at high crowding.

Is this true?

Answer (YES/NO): NO